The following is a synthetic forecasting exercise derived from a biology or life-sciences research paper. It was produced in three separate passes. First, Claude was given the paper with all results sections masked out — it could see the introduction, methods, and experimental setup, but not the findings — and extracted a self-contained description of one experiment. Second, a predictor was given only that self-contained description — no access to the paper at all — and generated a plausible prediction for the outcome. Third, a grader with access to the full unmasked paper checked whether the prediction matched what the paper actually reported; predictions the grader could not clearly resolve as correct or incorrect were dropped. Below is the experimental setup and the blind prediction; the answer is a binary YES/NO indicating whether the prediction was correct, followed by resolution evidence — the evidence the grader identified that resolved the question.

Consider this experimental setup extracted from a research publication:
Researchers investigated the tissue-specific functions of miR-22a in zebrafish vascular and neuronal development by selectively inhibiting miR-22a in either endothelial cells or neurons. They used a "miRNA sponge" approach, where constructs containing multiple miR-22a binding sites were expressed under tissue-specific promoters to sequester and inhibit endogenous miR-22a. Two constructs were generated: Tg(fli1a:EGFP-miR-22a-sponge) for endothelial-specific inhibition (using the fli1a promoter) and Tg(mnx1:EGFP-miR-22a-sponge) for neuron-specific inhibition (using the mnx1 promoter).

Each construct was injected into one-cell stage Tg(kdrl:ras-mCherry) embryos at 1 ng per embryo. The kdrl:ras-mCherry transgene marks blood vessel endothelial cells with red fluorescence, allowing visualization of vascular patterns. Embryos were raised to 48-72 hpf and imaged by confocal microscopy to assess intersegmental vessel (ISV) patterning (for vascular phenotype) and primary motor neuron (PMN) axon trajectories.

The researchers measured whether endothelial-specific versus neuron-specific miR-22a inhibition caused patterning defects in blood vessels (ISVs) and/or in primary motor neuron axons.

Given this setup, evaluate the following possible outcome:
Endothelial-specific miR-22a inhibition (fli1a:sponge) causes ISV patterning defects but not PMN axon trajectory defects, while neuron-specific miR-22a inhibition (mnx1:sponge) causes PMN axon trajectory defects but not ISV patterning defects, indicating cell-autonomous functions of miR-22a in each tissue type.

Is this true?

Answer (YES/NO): NO